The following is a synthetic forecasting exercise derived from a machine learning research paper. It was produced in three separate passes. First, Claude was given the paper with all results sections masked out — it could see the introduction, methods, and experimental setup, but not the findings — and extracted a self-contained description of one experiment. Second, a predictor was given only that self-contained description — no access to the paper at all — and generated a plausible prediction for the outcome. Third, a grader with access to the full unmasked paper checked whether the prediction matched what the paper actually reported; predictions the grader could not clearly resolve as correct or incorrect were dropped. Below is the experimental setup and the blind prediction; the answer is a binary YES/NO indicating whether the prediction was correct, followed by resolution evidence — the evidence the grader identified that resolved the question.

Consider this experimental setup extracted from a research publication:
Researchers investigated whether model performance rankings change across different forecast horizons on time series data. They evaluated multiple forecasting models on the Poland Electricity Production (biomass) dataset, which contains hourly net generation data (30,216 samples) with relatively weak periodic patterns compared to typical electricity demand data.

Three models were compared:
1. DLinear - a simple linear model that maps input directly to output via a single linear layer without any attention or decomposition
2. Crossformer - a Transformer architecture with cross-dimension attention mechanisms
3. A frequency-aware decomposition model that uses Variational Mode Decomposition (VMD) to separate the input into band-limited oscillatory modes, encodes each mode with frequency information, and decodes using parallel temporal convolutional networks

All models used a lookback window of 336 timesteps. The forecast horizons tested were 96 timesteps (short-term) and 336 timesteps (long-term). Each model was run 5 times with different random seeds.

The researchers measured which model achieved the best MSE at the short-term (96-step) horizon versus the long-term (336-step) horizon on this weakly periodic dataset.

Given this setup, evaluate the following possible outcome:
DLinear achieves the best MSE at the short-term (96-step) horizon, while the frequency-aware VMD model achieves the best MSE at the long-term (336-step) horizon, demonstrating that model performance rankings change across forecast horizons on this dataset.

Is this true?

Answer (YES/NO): NO